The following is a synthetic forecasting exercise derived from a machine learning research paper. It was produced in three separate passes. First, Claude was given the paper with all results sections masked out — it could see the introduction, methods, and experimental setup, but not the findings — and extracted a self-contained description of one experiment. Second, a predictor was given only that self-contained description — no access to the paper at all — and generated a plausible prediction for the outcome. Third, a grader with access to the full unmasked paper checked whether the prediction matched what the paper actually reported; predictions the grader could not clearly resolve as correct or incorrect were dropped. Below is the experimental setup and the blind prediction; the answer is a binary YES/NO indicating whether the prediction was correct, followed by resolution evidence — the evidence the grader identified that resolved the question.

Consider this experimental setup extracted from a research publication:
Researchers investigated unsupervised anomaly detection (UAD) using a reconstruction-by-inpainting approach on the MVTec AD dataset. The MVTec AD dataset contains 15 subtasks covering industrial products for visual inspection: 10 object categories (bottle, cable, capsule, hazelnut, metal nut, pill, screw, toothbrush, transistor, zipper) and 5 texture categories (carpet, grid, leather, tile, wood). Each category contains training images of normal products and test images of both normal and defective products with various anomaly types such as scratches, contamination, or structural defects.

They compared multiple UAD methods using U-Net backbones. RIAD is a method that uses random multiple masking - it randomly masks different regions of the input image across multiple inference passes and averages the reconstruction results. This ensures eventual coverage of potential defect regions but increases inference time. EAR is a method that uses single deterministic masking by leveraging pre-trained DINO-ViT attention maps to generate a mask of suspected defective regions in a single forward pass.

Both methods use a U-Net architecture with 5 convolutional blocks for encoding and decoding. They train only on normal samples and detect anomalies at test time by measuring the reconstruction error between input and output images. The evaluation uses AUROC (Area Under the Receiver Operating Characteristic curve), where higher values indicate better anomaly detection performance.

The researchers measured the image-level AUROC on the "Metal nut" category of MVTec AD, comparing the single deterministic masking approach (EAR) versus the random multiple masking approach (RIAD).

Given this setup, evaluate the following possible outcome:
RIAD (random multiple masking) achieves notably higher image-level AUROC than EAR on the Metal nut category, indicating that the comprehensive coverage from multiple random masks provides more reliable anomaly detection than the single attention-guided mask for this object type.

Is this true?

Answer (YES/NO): NO